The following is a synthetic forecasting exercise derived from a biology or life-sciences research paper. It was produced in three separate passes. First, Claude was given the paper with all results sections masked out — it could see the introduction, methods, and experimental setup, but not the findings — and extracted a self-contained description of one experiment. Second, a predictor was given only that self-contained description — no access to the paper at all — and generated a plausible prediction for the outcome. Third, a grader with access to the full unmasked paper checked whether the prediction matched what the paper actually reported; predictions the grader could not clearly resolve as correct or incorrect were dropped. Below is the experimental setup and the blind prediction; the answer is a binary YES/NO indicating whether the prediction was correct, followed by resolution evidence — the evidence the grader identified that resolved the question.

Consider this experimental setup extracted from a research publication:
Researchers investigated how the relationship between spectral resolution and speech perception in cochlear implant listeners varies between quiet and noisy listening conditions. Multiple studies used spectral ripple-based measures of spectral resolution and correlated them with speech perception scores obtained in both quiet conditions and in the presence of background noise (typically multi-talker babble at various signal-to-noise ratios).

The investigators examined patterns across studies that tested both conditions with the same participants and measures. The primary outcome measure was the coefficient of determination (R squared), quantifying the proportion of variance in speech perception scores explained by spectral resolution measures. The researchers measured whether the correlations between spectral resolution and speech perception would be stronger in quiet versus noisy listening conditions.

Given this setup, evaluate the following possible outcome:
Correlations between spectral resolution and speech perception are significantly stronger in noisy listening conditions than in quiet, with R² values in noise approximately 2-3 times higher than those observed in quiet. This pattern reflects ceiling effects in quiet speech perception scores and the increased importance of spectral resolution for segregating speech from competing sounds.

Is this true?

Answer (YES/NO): NO